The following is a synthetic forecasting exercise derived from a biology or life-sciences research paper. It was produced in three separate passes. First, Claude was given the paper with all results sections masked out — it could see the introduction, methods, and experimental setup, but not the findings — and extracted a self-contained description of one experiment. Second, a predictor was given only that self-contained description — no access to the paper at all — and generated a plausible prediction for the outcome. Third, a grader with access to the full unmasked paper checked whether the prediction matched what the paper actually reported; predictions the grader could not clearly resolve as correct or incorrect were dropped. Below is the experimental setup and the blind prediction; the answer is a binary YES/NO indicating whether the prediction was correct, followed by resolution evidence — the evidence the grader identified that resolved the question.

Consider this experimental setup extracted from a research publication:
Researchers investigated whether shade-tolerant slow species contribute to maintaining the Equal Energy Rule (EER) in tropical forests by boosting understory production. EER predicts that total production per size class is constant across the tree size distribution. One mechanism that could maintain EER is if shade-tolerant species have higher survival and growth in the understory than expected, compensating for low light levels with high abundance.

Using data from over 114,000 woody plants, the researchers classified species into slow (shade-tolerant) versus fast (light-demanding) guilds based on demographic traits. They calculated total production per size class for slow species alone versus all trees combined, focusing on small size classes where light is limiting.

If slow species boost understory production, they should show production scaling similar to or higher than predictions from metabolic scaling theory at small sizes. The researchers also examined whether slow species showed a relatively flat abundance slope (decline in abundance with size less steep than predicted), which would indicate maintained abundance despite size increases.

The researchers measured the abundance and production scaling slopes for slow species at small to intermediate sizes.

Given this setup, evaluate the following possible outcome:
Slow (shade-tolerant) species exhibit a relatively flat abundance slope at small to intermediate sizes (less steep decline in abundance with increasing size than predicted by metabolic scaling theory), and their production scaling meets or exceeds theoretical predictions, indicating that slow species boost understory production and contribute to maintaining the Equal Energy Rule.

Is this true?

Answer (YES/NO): NO